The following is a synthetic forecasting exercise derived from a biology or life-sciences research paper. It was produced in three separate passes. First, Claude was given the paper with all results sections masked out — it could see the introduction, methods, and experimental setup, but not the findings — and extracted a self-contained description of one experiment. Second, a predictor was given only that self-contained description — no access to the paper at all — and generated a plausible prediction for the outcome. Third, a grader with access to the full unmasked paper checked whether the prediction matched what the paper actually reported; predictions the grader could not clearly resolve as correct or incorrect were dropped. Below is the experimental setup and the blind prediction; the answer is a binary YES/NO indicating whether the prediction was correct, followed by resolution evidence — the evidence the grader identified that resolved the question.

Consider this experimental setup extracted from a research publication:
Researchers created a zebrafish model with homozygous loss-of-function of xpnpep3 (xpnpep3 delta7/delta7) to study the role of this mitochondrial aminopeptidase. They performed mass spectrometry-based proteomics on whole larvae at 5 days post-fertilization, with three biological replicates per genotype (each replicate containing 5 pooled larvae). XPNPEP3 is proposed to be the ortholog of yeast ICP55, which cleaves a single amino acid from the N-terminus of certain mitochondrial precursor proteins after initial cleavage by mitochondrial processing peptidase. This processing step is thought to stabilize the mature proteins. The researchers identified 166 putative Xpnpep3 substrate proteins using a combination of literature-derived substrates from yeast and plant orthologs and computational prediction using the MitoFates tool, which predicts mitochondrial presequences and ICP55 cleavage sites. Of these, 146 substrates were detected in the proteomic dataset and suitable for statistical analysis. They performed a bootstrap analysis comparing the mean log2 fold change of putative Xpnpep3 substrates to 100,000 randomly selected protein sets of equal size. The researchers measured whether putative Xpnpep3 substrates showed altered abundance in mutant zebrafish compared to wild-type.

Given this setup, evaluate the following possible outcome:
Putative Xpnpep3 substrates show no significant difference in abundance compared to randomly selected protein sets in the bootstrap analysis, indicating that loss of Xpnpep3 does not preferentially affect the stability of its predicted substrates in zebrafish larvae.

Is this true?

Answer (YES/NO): NO